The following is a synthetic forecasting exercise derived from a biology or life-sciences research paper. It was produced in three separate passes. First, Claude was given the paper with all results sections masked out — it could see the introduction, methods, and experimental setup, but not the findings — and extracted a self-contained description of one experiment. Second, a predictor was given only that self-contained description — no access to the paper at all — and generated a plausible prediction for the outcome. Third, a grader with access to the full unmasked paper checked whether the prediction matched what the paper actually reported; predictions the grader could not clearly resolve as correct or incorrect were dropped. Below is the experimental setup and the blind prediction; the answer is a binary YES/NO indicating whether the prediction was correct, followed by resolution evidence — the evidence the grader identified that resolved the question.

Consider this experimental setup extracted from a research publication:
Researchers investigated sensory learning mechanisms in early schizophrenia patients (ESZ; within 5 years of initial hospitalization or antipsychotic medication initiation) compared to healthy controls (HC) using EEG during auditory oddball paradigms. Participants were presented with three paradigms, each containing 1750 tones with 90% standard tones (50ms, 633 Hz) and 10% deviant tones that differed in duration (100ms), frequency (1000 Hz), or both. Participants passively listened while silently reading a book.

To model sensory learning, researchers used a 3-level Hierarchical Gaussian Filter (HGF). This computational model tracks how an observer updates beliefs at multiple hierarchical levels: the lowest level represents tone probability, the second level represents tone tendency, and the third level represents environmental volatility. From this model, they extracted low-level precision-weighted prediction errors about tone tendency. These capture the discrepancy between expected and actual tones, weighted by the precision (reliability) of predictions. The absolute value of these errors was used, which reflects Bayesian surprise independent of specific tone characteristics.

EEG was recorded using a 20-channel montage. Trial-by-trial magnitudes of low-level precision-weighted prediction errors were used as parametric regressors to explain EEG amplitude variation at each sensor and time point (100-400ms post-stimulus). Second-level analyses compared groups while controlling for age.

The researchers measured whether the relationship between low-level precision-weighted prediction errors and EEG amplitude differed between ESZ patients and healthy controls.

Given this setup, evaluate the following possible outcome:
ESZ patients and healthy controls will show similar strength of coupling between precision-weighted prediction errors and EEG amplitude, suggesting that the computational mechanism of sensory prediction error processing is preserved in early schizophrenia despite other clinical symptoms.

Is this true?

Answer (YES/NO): NO